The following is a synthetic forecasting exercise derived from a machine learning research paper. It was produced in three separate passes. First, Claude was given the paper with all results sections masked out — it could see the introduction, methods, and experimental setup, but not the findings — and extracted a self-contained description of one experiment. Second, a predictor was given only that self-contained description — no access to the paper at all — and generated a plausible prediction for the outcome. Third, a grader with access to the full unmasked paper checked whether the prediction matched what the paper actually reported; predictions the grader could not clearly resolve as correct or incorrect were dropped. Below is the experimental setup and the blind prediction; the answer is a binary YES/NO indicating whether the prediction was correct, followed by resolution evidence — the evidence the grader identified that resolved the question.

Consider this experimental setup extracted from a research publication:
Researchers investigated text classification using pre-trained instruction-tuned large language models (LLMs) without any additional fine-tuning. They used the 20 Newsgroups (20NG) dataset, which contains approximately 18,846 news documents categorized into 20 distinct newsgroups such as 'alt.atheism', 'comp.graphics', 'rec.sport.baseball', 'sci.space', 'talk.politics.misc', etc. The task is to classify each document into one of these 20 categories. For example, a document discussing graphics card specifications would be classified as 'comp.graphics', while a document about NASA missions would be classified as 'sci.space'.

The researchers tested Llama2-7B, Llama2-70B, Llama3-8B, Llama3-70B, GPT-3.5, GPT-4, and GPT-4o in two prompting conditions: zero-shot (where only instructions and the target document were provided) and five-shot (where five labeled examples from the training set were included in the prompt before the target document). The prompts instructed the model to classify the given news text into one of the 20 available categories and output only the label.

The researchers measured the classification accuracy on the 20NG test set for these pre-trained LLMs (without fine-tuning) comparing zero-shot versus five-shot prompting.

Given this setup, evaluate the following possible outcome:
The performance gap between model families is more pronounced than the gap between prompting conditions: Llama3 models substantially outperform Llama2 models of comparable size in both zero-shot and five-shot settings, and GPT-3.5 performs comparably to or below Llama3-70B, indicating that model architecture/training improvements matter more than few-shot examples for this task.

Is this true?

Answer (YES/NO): NO